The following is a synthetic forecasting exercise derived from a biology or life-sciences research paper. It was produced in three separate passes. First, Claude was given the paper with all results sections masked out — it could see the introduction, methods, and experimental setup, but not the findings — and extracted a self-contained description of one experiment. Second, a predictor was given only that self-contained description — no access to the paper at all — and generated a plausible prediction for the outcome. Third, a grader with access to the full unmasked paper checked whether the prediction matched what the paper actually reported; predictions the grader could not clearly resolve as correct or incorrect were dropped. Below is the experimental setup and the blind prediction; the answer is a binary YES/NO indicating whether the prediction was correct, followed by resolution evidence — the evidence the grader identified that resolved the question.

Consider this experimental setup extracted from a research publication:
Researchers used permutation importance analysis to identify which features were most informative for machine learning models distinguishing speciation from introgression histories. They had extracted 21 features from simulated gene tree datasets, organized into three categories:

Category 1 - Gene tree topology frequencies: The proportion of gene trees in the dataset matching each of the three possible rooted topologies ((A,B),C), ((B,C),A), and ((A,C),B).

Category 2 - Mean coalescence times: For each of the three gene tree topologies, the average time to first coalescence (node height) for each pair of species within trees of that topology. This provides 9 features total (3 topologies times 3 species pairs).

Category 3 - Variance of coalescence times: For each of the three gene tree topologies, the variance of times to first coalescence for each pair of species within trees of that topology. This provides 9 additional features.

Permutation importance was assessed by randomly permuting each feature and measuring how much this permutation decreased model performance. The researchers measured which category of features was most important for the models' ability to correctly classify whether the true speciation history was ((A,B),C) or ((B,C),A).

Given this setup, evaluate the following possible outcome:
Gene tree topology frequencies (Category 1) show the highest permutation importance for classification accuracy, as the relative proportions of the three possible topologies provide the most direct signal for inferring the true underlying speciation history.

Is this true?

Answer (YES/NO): NO